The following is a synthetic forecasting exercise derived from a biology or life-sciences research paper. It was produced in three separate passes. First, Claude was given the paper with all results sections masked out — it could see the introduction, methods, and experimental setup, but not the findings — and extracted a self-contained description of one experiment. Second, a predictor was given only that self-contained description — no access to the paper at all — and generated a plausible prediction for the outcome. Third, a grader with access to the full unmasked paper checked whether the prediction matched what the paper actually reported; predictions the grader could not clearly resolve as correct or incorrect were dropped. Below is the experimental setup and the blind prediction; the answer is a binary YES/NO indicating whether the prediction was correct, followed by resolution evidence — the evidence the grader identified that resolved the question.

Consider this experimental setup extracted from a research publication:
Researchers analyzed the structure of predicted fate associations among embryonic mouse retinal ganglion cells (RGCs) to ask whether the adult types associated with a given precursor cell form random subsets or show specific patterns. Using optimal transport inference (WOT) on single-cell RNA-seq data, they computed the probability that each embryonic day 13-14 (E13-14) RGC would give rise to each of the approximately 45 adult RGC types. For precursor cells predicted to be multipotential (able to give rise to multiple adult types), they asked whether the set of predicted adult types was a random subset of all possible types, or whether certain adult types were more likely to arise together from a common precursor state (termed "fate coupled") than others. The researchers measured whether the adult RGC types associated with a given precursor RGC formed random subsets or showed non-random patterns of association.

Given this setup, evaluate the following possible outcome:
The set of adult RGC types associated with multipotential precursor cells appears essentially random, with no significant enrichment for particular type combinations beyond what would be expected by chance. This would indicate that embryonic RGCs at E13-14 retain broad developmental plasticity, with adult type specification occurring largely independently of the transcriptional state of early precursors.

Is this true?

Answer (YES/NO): NO